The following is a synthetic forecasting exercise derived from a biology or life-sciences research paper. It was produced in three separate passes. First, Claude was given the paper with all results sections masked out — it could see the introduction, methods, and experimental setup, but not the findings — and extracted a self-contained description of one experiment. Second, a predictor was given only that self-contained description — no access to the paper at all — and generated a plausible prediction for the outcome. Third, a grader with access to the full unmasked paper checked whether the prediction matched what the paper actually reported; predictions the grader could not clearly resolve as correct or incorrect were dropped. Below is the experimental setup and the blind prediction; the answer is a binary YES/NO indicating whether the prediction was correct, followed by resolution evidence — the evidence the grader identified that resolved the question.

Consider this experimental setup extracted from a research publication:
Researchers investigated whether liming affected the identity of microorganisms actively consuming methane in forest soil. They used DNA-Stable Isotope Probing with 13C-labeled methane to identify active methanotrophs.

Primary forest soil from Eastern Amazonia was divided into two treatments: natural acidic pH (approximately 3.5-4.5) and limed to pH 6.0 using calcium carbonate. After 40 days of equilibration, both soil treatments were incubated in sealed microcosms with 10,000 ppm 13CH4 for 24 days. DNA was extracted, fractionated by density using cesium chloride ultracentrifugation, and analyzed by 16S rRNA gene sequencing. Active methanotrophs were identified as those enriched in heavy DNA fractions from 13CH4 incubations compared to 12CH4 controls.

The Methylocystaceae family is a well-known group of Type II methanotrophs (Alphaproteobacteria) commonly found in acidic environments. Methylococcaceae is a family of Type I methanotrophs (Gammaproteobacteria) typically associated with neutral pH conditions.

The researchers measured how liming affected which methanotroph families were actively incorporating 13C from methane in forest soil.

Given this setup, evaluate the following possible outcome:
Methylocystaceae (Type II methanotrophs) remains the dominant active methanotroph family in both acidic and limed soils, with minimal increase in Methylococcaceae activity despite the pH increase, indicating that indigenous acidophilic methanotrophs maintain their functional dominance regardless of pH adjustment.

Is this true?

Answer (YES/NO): NO